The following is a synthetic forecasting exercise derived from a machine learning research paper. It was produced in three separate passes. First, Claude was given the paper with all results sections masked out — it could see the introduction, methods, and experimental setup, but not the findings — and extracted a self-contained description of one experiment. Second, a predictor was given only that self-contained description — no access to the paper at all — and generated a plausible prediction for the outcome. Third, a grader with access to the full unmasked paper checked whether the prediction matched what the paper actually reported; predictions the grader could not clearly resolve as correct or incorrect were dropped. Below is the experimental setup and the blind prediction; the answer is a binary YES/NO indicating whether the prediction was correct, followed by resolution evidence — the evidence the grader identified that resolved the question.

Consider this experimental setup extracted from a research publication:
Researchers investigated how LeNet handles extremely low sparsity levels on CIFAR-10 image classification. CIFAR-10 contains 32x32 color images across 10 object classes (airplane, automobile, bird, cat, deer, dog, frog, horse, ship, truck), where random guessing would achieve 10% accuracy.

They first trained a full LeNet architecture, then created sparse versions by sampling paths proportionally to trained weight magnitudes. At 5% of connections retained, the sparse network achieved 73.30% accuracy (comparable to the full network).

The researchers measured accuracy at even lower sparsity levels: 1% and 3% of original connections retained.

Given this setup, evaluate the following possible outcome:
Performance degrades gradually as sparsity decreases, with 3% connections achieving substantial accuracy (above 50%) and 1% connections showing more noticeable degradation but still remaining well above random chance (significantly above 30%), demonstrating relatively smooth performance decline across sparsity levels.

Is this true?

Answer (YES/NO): NO